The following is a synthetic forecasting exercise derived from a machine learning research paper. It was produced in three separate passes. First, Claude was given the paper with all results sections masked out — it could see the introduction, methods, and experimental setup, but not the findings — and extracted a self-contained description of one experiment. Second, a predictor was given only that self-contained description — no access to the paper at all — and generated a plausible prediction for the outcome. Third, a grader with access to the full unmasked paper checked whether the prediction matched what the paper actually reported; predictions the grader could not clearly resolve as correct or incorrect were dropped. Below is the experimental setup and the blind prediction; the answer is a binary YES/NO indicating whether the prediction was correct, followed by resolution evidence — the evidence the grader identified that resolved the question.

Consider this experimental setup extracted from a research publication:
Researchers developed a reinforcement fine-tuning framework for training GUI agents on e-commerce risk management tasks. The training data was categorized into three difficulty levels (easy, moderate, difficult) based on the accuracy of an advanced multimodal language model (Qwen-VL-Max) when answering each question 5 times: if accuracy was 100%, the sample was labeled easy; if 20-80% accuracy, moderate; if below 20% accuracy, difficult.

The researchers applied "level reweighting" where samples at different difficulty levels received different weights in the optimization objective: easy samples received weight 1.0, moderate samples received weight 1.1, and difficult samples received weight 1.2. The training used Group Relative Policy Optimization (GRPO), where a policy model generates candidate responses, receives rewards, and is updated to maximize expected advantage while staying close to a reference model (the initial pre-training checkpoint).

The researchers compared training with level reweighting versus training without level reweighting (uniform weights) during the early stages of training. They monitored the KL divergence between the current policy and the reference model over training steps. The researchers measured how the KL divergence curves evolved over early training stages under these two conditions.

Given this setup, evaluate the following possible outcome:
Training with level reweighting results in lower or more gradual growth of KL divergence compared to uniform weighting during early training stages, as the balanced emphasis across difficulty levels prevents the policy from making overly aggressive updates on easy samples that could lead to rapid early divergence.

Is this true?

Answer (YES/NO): NO